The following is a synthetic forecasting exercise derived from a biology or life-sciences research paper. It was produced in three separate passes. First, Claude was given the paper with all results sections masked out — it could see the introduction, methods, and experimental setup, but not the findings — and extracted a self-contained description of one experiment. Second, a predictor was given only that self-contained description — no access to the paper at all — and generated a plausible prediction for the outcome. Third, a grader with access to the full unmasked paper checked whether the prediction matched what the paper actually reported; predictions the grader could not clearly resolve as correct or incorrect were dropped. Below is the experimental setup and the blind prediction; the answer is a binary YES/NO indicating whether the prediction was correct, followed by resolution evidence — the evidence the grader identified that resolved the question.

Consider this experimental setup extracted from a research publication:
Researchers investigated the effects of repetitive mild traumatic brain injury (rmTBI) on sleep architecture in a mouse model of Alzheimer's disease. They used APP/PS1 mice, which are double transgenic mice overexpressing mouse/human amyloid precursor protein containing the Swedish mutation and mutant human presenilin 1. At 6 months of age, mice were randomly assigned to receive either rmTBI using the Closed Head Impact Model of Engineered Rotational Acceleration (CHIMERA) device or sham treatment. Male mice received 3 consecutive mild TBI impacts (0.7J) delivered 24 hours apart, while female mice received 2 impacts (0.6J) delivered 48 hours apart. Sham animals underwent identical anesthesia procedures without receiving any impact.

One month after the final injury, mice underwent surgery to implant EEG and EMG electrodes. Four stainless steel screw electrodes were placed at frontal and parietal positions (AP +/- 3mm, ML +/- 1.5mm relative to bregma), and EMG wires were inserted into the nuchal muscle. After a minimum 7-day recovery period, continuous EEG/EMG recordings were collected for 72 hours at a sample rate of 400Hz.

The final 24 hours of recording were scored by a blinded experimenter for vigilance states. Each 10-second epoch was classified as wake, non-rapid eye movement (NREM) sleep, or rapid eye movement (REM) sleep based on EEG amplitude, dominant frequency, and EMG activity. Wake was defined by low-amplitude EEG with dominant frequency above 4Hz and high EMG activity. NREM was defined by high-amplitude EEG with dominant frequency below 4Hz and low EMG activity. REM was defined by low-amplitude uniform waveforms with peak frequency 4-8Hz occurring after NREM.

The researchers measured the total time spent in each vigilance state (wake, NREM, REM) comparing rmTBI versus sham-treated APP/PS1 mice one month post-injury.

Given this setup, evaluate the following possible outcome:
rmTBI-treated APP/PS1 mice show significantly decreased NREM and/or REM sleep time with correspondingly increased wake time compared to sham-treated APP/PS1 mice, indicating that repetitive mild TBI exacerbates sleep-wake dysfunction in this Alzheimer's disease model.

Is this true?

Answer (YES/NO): NO